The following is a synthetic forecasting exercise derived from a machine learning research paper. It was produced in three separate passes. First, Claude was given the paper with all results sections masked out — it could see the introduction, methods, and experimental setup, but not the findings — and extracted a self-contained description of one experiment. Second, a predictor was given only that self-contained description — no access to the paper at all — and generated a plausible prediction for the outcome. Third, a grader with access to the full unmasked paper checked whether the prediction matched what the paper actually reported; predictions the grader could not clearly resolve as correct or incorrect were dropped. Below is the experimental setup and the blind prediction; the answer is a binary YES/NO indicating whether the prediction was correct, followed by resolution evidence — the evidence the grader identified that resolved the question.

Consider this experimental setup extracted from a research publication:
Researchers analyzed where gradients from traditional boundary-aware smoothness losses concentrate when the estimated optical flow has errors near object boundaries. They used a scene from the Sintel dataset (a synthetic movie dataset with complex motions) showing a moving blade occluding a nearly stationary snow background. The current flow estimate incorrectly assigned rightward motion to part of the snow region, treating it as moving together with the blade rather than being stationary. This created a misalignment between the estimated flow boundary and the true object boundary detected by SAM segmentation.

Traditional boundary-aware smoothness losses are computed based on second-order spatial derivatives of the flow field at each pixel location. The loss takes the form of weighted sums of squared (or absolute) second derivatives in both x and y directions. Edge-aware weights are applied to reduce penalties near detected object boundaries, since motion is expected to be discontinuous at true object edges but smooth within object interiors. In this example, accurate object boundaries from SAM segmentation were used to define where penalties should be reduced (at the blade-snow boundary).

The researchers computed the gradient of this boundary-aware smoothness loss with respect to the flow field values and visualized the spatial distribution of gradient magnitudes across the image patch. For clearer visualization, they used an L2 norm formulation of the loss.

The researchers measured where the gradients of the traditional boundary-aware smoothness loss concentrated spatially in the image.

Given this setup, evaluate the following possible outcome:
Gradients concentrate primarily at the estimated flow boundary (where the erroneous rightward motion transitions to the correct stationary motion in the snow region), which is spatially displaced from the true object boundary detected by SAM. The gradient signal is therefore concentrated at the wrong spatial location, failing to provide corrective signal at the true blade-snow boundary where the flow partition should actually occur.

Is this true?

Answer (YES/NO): YES